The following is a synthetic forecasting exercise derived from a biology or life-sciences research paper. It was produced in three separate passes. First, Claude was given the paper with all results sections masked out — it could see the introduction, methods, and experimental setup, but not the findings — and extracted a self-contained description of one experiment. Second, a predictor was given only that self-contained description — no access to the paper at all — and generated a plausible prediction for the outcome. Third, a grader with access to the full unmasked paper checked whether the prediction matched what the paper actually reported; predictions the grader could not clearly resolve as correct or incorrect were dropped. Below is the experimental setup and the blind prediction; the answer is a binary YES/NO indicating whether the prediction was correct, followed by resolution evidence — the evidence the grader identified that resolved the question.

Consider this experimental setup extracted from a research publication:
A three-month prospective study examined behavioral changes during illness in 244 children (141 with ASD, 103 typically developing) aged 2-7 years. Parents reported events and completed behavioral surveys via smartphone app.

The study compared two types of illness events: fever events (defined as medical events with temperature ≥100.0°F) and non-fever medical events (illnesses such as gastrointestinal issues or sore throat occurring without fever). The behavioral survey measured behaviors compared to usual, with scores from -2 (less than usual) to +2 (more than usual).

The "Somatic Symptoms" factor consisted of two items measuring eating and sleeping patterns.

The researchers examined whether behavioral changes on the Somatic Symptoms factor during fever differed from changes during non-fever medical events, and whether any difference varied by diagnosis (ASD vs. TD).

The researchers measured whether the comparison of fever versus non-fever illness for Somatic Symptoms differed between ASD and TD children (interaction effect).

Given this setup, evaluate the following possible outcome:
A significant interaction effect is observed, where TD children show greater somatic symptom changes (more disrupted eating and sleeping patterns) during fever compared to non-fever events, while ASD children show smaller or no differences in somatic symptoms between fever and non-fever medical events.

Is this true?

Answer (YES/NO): NO